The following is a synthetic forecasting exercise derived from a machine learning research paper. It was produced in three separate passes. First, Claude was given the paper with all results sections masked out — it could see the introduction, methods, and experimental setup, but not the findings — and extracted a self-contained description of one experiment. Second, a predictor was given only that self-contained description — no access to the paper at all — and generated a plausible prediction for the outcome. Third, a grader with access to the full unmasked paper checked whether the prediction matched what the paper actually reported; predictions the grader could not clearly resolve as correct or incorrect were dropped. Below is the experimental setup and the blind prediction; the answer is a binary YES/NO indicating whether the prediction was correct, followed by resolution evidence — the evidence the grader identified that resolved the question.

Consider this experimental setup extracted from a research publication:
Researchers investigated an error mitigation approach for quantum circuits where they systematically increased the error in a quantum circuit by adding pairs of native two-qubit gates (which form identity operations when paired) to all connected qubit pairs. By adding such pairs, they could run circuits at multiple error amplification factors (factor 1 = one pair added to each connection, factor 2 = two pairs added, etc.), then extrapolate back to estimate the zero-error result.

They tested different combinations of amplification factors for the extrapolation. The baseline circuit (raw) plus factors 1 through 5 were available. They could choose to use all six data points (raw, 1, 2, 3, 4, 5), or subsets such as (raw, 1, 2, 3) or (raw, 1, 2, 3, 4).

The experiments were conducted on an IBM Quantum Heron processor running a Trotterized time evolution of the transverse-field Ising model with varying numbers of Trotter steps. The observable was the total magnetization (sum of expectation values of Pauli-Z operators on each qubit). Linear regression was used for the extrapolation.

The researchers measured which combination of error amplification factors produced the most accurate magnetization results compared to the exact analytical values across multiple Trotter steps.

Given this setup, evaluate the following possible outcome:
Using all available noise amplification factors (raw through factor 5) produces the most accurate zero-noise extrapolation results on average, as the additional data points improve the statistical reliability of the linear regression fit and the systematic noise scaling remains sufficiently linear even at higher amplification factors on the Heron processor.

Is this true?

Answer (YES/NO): NO